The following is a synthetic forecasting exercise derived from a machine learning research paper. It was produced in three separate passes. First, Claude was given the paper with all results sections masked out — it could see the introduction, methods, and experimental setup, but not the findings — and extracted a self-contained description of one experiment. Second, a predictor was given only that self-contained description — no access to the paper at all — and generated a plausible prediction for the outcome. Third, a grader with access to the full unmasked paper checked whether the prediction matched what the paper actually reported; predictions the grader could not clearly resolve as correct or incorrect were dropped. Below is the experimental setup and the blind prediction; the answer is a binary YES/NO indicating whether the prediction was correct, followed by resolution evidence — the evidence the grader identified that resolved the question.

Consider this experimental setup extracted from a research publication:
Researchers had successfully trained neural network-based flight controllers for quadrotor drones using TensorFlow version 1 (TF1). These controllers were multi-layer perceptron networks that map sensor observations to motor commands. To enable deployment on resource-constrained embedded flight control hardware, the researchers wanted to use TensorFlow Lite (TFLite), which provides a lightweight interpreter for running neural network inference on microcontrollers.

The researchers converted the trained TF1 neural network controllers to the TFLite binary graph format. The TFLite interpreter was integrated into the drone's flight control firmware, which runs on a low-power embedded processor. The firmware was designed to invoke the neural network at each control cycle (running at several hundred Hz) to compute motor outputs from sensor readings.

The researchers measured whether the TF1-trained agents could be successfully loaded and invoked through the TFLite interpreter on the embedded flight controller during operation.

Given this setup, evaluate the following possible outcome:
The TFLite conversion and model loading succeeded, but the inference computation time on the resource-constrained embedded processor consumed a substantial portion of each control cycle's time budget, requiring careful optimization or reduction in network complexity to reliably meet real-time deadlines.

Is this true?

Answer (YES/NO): NO